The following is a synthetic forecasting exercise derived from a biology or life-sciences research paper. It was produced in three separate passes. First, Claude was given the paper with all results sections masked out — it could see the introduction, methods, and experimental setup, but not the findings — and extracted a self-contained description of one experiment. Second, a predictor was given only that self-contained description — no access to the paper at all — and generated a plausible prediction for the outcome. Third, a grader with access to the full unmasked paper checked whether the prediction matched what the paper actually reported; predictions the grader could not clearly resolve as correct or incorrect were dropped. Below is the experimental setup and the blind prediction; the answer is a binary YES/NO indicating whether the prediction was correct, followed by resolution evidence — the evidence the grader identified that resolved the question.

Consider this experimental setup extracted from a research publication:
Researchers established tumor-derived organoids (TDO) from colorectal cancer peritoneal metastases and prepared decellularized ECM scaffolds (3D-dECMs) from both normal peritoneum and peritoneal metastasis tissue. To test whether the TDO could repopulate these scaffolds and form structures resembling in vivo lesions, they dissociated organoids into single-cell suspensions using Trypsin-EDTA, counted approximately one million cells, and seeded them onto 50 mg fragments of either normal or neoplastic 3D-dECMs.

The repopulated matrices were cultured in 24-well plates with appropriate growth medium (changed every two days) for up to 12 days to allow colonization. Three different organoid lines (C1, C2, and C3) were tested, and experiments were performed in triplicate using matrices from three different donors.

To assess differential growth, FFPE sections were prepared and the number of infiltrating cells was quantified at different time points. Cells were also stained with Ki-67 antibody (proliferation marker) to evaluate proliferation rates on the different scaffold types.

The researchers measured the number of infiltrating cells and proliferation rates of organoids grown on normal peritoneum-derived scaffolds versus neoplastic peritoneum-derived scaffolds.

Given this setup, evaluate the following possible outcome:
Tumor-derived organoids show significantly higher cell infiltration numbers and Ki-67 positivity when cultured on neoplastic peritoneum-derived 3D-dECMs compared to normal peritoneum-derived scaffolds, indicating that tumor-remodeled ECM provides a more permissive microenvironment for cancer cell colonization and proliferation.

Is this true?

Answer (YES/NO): YES